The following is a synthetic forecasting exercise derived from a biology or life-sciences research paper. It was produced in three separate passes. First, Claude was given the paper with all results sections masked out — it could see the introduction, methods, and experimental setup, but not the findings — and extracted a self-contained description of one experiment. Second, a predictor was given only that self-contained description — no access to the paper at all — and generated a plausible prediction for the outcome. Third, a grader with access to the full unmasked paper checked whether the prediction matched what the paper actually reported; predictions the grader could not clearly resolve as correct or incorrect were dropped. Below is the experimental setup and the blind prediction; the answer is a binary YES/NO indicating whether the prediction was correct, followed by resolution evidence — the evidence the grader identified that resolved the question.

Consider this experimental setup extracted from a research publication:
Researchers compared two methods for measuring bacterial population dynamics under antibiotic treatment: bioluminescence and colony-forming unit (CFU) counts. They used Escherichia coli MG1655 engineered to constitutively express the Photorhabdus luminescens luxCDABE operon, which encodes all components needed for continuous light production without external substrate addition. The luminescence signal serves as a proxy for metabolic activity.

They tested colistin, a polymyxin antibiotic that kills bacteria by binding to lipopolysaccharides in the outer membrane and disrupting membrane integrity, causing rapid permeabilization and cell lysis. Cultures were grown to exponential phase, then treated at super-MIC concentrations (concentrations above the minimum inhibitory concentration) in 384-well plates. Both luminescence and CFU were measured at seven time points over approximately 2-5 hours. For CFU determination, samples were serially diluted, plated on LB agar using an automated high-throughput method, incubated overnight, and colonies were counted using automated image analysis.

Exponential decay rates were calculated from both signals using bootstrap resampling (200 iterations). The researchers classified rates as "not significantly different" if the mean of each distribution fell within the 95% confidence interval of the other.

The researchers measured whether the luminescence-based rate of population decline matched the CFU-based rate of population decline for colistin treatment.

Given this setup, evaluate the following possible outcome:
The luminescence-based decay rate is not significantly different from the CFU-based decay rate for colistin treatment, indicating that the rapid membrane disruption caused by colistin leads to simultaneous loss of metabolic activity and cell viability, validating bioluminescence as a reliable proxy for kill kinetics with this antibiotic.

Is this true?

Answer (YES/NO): YES